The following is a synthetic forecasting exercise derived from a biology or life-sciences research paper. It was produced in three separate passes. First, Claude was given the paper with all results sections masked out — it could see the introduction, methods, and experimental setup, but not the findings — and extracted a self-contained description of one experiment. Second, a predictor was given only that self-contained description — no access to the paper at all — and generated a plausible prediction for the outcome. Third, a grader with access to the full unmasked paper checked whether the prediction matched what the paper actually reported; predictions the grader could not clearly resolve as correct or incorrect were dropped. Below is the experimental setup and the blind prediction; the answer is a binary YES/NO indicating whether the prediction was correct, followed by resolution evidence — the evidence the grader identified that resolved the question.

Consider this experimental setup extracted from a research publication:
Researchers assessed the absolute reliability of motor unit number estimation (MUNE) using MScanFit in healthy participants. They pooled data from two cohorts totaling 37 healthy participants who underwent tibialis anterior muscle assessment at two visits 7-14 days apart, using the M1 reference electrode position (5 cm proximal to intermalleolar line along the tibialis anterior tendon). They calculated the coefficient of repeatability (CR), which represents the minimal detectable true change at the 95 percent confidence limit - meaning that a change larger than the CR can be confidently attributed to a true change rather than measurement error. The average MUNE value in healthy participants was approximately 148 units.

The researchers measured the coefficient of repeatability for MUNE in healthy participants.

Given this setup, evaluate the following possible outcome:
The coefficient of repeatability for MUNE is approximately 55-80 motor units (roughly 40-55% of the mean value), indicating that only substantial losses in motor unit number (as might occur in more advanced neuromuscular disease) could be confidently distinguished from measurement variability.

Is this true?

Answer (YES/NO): NO